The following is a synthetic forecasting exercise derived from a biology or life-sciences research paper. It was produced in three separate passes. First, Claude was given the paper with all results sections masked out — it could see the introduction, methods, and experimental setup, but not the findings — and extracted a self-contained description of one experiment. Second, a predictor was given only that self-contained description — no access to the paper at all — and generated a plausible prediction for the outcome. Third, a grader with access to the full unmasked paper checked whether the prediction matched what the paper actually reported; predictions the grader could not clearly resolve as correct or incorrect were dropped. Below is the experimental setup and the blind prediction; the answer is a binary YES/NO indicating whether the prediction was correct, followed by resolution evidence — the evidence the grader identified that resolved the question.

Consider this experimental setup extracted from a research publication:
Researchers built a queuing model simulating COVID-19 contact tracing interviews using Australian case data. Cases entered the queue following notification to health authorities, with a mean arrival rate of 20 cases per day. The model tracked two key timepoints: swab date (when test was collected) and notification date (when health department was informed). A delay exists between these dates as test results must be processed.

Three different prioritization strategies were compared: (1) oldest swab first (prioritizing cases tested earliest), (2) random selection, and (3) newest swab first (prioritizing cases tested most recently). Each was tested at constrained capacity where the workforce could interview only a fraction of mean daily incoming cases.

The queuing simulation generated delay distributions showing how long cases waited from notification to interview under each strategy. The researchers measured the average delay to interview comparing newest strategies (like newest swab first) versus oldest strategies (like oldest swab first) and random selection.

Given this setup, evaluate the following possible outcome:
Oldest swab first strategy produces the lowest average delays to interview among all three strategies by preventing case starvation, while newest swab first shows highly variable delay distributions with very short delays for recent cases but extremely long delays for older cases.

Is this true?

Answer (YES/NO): NO